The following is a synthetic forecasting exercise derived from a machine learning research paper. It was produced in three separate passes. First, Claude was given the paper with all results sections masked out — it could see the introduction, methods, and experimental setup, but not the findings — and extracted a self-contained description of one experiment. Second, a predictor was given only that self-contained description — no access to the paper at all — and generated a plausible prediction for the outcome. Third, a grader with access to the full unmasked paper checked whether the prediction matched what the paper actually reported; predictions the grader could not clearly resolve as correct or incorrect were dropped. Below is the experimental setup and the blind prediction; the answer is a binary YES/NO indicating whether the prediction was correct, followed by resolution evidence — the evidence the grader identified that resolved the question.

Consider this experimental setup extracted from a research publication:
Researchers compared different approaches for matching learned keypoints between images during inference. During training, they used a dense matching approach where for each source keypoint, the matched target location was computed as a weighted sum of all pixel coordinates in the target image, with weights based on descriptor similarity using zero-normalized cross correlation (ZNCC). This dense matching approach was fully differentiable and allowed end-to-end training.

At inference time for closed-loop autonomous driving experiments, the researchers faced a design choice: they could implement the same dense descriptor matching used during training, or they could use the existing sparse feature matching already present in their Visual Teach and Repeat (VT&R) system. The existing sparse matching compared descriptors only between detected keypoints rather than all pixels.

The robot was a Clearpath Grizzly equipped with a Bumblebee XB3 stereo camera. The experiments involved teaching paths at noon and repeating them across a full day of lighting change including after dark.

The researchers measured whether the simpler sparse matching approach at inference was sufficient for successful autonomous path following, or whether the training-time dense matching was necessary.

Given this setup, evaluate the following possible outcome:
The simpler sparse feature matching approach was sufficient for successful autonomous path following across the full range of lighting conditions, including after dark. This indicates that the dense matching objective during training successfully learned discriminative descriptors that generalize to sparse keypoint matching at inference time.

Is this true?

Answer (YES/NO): YES